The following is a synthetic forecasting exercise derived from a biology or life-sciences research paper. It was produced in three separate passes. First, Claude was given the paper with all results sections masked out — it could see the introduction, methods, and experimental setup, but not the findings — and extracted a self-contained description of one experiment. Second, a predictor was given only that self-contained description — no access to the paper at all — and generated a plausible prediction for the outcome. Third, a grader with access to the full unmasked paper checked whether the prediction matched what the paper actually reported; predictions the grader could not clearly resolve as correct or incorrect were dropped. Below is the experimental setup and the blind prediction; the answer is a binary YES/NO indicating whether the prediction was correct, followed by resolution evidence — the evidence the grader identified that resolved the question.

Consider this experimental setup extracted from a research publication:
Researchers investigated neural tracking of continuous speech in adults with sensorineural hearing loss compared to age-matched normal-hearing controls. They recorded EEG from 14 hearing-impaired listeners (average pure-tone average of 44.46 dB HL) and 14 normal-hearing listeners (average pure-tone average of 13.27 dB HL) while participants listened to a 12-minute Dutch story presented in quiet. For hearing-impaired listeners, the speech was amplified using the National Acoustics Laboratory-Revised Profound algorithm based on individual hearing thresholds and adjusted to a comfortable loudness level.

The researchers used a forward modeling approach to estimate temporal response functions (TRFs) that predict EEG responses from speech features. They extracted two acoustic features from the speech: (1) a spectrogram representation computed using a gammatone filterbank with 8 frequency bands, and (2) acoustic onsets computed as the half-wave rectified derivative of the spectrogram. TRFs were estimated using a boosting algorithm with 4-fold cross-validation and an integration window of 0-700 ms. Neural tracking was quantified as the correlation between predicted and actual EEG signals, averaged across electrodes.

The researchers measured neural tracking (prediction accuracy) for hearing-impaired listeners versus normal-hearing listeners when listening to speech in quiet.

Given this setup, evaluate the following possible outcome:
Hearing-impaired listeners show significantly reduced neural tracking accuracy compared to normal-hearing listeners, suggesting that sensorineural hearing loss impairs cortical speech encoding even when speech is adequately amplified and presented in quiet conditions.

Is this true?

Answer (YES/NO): NO